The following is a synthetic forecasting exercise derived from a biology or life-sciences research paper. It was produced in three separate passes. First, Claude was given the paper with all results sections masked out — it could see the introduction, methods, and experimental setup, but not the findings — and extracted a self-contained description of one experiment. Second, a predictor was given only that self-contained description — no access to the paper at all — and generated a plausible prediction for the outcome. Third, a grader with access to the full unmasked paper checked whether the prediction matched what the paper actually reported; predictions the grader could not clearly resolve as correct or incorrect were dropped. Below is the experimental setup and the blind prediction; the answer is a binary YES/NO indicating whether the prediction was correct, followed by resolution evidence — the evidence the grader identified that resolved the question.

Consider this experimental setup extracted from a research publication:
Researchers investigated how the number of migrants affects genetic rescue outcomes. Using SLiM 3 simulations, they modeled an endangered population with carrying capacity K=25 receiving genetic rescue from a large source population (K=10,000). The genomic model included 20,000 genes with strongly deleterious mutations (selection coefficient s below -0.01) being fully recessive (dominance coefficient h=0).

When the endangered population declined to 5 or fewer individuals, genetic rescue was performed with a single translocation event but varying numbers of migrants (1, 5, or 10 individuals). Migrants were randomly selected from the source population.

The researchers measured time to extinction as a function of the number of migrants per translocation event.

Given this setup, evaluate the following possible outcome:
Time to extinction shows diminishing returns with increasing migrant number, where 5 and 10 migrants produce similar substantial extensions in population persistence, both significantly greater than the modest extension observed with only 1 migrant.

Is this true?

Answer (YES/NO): NO